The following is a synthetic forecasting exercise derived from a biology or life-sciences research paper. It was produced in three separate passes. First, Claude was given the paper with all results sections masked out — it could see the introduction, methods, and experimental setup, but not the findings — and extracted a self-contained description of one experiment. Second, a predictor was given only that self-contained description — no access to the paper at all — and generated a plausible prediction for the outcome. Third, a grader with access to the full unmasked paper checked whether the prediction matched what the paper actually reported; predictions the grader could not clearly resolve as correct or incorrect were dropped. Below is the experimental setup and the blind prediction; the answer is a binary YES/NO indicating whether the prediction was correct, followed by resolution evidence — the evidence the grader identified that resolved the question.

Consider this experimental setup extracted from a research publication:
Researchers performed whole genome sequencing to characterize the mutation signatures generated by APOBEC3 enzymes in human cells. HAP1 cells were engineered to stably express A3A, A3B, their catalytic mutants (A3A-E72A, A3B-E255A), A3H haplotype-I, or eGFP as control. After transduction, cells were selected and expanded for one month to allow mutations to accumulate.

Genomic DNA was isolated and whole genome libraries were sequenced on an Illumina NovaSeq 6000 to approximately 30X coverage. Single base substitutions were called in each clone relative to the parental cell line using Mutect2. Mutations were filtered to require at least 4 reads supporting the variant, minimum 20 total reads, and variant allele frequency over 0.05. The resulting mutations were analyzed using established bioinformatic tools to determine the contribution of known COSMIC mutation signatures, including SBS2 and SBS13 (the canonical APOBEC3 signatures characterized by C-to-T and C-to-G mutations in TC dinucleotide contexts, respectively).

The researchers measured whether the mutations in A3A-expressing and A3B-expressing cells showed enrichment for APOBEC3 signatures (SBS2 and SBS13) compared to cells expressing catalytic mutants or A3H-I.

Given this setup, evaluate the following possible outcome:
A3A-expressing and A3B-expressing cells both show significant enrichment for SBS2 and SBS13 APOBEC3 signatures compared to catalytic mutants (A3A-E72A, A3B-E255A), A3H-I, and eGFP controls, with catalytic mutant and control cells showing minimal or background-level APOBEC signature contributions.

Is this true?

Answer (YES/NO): YES